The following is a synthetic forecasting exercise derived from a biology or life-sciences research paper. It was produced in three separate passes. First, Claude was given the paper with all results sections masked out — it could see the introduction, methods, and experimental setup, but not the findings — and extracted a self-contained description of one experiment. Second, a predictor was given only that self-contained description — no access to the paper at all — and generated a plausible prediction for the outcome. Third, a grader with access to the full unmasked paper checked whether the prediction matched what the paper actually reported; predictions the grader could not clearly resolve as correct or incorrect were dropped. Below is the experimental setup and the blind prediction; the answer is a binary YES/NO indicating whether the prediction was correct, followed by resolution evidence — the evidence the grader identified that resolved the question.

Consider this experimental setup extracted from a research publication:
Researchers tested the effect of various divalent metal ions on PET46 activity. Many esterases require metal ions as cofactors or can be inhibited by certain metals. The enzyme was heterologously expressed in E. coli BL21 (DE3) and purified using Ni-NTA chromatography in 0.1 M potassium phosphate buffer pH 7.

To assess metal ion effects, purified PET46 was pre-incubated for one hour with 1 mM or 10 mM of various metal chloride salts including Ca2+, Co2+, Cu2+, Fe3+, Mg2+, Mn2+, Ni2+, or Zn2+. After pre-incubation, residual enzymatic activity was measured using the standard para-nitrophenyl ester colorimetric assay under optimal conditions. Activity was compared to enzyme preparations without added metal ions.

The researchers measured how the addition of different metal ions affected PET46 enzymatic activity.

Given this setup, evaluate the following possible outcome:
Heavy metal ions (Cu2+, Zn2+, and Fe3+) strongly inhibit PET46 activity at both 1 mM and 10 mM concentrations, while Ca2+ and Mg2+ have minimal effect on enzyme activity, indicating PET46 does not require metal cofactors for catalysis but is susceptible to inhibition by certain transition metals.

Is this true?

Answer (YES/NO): NO